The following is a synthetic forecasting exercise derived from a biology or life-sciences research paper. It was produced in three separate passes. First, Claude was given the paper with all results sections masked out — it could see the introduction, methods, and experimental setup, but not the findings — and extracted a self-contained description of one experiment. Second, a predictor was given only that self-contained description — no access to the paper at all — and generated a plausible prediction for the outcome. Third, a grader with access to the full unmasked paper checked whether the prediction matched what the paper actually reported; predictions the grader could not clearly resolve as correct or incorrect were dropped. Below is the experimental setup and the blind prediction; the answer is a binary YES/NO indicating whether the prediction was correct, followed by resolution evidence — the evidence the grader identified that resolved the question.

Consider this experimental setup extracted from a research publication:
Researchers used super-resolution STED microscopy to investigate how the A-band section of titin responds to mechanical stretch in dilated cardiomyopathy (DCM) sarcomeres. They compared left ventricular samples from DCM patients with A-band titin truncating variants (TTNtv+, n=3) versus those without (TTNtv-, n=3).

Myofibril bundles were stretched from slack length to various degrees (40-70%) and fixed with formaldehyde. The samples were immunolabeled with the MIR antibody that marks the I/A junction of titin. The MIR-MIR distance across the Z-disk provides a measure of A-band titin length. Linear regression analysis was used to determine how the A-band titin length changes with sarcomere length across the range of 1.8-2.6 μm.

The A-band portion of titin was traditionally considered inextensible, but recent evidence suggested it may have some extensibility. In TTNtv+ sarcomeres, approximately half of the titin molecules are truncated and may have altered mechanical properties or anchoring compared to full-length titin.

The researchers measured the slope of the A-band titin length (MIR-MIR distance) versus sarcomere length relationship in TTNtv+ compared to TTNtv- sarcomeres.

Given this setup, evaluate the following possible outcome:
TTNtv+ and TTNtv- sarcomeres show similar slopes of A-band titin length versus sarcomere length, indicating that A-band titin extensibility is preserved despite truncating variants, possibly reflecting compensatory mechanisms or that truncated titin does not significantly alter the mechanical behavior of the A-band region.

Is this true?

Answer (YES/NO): NO